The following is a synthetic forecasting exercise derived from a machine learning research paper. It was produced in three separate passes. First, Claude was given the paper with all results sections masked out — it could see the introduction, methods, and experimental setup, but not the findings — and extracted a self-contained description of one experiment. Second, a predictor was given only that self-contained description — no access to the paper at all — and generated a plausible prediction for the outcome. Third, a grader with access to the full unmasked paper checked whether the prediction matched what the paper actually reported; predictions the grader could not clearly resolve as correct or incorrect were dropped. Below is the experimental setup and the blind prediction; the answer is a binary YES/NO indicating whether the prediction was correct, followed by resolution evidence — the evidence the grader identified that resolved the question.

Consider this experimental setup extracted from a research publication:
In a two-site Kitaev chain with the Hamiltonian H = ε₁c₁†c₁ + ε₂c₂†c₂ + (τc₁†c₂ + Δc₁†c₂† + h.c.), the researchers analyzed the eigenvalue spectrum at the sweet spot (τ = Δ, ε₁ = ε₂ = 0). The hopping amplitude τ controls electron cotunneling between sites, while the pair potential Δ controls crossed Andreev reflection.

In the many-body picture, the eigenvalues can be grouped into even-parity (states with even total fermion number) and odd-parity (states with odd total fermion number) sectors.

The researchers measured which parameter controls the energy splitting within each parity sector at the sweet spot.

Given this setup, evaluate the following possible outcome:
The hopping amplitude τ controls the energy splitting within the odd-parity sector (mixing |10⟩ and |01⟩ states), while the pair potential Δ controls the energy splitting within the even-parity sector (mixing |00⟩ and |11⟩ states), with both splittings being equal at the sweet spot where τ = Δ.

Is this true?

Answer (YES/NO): YES